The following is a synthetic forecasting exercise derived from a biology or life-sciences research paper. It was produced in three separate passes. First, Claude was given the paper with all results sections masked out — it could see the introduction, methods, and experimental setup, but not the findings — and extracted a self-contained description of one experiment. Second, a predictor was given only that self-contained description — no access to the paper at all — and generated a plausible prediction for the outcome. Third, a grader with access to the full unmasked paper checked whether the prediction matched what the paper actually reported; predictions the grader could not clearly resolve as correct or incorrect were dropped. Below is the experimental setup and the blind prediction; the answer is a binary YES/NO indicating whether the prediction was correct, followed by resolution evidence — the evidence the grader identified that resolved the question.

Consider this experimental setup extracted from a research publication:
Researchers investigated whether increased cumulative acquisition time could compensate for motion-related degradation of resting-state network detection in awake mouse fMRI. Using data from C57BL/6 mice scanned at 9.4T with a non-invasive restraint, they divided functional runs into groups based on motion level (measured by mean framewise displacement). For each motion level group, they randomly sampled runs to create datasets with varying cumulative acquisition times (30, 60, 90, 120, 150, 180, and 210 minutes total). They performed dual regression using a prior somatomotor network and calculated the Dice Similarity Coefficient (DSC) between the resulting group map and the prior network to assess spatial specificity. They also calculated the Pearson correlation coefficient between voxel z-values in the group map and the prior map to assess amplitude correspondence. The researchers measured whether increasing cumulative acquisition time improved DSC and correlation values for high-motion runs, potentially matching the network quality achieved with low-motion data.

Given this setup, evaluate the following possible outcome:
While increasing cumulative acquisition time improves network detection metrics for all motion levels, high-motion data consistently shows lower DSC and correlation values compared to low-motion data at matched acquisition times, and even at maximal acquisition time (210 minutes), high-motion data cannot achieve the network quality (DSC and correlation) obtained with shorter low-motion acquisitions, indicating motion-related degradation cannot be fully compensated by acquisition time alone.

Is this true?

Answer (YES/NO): NO